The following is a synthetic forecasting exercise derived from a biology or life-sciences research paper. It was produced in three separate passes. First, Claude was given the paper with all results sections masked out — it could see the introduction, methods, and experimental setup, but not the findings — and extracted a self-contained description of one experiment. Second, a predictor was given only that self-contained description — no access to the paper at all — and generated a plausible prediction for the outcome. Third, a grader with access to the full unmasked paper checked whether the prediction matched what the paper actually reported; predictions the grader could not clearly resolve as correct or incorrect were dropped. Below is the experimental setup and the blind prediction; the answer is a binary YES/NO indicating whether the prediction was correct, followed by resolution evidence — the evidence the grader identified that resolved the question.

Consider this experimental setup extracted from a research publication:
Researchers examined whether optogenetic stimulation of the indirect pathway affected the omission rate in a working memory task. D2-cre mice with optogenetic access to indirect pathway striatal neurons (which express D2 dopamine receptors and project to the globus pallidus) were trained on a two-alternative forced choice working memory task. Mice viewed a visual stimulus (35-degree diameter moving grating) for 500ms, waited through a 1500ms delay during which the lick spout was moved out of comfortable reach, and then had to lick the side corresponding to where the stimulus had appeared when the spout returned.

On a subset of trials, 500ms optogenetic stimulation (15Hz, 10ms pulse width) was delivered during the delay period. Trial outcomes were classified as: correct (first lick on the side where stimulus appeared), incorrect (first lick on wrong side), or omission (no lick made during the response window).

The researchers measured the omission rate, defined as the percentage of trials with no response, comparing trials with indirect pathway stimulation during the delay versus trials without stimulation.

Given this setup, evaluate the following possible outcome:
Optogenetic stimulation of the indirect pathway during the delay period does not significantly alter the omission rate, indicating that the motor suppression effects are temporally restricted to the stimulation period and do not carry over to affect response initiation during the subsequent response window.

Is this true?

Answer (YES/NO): YES